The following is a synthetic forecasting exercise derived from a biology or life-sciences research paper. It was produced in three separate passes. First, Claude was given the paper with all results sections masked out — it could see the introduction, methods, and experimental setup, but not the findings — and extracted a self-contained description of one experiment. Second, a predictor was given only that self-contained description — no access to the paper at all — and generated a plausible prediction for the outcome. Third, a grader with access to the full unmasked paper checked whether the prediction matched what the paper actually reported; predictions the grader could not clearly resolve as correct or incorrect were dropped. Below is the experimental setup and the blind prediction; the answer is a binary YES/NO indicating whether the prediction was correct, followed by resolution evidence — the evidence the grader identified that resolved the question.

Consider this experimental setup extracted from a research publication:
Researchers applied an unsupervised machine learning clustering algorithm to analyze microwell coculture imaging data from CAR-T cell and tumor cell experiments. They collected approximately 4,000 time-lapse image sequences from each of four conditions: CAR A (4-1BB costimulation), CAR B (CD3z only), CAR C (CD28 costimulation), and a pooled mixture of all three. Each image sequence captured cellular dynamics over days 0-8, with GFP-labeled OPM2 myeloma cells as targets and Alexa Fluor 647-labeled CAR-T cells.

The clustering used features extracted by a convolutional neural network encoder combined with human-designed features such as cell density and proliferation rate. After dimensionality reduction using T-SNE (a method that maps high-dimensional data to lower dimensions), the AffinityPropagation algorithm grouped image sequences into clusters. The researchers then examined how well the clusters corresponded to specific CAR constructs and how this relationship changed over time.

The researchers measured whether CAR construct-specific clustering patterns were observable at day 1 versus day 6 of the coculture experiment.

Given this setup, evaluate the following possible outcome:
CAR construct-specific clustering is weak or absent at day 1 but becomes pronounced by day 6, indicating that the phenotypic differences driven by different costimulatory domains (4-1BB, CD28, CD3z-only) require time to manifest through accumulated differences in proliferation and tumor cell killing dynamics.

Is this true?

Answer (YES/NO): YES